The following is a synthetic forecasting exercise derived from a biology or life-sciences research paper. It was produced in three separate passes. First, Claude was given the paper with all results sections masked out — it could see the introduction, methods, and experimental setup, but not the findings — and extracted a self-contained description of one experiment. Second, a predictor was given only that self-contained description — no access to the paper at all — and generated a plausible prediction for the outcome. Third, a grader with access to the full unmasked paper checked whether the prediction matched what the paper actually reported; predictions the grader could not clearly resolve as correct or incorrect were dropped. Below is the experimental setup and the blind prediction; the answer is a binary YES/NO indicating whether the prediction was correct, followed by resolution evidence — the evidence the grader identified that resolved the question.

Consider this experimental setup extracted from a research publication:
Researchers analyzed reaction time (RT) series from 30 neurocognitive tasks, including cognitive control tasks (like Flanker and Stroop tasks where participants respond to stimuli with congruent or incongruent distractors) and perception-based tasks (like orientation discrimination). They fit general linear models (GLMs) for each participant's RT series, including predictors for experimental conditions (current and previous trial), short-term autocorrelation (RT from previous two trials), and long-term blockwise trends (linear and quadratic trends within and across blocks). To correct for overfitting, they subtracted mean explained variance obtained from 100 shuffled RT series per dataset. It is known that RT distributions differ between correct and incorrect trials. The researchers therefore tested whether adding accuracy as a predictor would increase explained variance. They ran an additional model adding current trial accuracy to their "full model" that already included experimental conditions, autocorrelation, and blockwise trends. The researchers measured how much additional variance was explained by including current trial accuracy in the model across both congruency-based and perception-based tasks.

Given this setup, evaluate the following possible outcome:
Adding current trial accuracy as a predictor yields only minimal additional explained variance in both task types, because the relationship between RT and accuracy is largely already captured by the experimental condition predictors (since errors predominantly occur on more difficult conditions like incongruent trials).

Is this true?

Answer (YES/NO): NO